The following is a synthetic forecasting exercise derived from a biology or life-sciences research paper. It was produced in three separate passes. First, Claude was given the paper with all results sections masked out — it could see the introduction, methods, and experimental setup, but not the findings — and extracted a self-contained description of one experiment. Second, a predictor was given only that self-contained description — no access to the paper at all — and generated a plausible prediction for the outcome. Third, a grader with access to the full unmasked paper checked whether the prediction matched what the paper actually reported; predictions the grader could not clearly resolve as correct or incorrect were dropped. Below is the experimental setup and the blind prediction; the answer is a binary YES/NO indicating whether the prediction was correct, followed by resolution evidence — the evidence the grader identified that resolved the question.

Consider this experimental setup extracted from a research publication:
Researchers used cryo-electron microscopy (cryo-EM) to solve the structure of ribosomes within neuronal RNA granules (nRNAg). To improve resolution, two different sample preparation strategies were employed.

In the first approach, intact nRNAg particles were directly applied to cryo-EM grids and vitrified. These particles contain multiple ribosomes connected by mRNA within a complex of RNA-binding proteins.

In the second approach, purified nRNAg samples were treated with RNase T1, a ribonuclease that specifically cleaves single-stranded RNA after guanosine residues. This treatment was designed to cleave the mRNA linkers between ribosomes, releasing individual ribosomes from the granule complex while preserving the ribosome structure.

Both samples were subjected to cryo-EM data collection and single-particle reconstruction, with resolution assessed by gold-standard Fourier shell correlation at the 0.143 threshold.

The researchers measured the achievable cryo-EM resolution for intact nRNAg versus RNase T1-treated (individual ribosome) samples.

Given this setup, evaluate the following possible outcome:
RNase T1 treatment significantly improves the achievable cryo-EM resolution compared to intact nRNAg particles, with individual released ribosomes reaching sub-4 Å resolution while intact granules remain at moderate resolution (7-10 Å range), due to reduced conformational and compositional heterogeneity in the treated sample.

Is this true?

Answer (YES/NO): NO